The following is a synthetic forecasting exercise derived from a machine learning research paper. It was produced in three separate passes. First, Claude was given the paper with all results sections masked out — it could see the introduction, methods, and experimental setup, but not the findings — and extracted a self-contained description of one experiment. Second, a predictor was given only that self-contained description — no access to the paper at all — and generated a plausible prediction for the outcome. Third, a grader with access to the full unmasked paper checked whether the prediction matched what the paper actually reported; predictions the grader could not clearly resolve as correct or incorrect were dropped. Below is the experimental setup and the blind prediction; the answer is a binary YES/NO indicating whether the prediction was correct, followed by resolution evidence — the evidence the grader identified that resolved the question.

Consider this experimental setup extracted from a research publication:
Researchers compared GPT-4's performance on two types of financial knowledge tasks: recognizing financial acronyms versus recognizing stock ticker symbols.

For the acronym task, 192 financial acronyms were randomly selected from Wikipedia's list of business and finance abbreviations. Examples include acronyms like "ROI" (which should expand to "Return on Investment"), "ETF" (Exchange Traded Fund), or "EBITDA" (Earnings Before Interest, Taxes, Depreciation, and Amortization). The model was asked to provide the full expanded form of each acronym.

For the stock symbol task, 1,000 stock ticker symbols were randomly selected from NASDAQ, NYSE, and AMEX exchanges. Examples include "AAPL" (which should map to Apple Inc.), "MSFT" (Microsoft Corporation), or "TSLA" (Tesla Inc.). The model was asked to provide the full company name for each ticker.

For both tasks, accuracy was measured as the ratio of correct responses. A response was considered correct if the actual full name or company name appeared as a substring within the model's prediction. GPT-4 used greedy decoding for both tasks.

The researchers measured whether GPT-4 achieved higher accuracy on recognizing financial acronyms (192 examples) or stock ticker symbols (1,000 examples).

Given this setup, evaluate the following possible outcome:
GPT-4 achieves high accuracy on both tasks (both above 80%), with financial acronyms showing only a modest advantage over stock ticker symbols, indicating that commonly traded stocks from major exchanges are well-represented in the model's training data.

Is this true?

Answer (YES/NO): NO